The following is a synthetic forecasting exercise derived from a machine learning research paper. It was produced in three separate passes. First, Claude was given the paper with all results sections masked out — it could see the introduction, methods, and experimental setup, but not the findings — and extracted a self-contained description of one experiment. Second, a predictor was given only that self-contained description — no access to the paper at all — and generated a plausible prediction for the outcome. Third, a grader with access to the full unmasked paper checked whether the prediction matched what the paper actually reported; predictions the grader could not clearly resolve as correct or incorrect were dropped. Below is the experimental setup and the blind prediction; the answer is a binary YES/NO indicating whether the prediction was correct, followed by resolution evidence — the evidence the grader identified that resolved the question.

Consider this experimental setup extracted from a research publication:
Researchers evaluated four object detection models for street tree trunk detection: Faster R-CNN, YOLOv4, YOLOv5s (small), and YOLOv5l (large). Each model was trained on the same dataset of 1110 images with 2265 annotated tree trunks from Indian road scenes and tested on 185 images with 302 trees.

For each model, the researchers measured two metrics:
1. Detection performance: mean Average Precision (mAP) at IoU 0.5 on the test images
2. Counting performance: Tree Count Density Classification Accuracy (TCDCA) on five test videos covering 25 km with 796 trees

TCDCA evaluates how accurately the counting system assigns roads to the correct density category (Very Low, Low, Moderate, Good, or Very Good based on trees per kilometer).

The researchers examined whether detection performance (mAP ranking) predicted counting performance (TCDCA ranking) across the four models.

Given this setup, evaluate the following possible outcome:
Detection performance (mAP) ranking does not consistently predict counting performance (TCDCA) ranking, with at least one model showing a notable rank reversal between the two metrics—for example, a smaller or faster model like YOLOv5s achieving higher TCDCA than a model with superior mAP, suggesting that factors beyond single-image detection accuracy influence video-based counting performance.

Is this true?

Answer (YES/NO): NO